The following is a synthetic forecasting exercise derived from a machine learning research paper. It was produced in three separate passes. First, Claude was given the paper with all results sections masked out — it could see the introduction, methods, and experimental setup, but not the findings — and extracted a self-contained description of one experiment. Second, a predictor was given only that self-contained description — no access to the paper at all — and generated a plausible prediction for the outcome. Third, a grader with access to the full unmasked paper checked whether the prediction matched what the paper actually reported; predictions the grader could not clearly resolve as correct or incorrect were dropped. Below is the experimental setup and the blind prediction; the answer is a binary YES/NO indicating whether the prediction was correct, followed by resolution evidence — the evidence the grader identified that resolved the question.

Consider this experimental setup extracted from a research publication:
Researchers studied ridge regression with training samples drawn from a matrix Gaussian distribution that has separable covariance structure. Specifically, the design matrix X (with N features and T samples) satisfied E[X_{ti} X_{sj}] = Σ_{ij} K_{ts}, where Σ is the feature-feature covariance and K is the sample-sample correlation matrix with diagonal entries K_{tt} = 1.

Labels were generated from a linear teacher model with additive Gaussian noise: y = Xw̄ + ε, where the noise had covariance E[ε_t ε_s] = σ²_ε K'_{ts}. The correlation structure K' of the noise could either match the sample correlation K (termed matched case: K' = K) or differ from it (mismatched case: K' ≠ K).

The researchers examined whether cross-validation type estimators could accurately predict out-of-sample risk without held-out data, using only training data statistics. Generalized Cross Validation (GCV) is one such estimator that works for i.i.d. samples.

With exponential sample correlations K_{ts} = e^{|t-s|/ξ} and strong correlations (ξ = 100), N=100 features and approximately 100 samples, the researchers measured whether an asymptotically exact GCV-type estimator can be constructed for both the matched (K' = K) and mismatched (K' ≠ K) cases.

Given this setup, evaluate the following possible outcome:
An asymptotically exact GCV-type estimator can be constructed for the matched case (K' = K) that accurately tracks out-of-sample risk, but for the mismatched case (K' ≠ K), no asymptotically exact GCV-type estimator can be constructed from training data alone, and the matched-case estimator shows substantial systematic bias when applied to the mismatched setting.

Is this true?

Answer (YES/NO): YES